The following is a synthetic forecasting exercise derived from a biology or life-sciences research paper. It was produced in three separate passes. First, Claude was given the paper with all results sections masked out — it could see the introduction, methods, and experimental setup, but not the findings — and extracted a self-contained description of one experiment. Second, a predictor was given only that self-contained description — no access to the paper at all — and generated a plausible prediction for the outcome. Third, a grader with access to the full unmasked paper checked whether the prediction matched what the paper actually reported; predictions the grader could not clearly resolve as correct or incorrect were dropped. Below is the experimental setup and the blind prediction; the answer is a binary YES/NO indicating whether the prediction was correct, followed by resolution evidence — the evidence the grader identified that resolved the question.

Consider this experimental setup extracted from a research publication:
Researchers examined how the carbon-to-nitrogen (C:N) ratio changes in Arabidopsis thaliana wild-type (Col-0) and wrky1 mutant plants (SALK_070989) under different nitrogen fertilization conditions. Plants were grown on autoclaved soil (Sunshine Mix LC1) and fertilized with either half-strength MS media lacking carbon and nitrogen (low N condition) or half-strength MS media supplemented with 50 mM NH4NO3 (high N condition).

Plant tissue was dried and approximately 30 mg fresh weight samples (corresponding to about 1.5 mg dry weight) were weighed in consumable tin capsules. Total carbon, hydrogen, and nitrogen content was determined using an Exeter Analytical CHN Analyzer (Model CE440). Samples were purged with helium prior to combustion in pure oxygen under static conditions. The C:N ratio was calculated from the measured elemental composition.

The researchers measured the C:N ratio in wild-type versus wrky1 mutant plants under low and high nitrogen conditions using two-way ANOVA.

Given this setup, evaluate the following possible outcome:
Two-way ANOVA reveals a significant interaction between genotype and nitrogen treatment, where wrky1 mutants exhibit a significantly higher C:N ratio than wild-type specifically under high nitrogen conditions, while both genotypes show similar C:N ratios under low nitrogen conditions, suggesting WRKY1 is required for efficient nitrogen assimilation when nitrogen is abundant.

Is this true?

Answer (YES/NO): NO